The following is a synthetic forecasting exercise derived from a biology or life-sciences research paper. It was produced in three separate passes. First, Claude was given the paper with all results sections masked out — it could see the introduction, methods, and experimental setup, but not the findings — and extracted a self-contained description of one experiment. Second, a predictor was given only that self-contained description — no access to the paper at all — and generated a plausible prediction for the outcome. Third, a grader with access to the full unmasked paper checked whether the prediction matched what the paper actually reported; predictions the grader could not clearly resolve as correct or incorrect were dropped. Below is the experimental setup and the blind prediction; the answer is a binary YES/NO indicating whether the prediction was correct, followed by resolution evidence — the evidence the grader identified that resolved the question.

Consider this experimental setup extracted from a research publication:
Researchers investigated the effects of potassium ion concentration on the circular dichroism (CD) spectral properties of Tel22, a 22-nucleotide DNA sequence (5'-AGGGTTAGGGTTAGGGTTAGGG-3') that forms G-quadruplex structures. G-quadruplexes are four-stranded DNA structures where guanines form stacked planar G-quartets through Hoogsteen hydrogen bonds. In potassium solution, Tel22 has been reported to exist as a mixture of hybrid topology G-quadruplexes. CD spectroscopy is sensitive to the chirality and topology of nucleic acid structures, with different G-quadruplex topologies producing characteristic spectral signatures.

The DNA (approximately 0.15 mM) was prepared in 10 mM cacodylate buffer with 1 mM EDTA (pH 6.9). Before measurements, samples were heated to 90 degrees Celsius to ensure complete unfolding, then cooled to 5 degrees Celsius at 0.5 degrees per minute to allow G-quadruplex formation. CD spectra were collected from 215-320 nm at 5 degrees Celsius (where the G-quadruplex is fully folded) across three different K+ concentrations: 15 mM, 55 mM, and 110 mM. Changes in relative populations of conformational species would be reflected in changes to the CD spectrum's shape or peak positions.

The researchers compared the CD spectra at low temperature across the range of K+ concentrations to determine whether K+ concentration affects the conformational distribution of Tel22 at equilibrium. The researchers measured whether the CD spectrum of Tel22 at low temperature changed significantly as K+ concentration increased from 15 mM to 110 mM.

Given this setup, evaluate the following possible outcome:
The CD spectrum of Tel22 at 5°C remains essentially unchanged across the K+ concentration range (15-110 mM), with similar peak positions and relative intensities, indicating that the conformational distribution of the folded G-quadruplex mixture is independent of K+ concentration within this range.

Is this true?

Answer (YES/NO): NO